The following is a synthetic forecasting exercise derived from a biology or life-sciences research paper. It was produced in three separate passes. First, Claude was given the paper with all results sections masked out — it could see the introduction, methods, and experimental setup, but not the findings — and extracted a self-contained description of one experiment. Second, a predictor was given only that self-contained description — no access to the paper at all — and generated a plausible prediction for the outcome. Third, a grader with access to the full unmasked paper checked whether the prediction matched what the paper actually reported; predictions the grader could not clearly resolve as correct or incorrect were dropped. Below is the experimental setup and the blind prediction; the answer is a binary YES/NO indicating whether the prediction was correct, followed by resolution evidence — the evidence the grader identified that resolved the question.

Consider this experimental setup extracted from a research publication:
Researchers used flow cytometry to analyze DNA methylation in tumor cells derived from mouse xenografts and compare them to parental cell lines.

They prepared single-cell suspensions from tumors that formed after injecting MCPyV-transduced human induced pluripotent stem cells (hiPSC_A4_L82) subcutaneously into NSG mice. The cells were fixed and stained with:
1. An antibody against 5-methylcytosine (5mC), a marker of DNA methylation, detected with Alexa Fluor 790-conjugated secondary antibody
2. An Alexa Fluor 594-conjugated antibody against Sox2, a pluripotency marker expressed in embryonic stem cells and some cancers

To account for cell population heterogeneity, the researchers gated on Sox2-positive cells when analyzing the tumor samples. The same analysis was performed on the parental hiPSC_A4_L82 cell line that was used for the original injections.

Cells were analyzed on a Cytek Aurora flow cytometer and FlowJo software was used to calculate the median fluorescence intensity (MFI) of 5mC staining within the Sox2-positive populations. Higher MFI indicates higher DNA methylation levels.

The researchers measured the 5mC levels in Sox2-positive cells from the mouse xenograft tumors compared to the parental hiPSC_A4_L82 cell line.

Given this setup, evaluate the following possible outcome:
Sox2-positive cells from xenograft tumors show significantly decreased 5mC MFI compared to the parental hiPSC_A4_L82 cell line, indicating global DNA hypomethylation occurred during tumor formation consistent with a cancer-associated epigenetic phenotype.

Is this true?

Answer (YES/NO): YES